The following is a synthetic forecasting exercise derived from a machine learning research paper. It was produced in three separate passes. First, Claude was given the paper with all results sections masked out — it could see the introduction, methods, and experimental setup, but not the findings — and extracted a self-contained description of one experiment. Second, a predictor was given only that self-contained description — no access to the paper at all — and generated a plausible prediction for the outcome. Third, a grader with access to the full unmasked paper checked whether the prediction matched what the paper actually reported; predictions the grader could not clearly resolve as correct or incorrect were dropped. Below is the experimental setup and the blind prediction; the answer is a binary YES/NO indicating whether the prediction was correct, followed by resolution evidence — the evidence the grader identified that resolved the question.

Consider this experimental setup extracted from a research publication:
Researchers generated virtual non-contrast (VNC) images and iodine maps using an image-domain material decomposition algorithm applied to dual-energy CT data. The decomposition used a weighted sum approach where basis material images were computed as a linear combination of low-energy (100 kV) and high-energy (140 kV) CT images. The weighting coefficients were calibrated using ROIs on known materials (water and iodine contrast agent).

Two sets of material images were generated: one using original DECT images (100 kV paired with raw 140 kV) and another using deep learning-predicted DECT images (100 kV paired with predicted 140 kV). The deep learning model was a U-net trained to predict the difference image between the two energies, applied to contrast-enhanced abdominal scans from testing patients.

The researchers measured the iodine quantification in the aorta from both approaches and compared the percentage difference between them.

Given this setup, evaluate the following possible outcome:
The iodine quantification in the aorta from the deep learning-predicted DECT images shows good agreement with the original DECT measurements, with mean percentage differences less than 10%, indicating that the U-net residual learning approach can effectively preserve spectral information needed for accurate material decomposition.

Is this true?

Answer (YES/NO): YES